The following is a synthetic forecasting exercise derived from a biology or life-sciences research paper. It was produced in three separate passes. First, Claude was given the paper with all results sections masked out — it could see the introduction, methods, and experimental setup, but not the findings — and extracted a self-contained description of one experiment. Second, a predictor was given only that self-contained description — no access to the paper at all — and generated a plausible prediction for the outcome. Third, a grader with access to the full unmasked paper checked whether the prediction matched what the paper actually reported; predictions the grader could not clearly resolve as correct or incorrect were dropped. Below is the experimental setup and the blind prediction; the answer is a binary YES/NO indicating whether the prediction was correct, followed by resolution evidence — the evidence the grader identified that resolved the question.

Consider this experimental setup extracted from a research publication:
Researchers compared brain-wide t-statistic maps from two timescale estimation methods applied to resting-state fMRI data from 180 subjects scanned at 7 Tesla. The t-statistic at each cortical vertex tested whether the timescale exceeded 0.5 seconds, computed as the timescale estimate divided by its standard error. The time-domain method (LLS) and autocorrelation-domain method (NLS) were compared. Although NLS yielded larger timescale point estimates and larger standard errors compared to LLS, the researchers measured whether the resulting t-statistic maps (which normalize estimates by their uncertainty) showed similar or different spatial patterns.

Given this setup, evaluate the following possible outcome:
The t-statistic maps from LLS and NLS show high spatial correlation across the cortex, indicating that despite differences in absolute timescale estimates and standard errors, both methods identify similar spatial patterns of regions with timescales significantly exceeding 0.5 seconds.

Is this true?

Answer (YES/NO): YES